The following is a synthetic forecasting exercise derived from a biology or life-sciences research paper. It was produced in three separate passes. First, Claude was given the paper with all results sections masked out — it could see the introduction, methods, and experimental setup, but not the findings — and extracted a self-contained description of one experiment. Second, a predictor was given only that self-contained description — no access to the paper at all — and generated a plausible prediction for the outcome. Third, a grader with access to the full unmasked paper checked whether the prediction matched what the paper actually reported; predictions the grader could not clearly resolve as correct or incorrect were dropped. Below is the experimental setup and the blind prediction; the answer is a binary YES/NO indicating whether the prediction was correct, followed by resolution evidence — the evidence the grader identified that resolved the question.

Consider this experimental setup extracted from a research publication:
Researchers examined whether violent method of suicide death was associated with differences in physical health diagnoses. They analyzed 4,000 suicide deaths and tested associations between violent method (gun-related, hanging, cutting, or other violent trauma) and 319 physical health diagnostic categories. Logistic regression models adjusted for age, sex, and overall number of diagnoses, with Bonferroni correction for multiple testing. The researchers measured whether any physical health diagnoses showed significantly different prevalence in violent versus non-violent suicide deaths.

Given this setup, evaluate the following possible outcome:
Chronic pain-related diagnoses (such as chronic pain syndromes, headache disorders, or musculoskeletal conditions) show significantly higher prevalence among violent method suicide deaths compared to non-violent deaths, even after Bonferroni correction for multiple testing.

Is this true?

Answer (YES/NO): NO